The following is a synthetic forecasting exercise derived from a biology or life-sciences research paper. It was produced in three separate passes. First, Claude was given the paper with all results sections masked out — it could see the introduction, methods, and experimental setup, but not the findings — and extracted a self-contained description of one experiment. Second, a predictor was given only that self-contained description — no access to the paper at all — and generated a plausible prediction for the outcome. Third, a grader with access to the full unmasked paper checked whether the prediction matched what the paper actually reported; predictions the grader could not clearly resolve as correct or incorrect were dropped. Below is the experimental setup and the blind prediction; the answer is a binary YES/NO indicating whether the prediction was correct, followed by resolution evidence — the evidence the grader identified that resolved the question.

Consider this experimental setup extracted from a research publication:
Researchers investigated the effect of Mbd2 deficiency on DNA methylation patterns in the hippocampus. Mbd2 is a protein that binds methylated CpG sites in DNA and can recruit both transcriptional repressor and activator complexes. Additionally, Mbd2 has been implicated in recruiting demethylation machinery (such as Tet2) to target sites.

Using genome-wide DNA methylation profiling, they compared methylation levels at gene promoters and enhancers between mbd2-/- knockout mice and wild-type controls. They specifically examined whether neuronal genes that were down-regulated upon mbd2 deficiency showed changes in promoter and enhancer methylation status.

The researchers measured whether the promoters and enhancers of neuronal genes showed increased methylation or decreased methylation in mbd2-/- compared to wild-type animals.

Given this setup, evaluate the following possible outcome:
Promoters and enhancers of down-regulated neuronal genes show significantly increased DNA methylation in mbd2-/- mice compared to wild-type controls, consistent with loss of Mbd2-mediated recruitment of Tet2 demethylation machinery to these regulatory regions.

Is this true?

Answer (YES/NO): YES